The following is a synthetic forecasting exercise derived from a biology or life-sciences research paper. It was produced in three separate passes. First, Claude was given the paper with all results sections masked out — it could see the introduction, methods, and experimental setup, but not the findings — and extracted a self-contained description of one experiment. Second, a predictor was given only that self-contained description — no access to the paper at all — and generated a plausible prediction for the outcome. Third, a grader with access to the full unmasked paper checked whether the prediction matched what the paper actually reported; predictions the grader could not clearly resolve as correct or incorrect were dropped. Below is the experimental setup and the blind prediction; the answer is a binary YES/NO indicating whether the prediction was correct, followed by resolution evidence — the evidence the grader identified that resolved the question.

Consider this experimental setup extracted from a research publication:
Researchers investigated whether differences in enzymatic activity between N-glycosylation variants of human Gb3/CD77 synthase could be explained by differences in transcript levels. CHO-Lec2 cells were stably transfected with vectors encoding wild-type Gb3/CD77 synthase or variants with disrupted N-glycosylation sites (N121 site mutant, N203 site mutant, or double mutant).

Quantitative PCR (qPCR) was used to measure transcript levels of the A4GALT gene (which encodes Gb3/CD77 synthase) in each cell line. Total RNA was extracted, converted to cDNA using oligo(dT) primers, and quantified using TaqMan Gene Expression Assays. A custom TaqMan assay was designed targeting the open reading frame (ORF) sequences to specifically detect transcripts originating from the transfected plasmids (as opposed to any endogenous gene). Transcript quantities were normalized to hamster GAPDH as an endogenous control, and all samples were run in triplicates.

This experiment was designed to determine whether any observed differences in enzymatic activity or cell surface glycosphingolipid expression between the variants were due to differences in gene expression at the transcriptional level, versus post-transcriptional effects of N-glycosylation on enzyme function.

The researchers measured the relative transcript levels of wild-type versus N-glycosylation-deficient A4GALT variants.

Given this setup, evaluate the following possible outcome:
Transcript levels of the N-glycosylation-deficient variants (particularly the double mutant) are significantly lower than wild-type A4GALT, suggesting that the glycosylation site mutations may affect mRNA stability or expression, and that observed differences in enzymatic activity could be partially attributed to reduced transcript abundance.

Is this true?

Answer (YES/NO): NO